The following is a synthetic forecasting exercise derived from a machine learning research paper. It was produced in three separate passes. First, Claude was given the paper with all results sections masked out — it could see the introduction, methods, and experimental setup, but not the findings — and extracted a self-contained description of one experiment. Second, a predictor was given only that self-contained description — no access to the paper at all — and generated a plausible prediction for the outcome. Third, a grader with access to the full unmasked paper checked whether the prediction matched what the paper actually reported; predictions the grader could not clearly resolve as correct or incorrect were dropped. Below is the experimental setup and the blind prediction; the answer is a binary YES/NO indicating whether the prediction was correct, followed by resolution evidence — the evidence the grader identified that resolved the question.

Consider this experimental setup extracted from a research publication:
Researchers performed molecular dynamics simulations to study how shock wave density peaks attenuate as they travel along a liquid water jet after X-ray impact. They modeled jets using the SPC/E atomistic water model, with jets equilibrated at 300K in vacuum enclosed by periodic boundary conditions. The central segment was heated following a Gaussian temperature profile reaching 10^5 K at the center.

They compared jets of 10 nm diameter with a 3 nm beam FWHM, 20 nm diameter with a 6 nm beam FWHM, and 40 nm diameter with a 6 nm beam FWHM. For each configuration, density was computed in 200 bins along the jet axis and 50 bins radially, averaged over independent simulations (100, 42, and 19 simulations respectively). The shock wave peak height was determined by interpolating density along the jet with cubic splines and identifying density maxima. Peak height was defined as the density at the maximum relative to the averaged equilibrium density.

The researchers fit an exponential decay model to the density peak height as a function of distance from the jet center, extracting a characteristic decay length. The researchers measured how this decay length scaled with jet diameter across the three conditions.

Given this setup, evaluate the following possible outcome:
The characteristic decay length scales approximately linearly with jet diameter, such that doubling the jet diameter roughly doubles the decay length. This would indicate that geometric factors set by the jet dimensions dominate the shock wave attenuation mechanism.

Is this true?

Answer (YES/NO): NO